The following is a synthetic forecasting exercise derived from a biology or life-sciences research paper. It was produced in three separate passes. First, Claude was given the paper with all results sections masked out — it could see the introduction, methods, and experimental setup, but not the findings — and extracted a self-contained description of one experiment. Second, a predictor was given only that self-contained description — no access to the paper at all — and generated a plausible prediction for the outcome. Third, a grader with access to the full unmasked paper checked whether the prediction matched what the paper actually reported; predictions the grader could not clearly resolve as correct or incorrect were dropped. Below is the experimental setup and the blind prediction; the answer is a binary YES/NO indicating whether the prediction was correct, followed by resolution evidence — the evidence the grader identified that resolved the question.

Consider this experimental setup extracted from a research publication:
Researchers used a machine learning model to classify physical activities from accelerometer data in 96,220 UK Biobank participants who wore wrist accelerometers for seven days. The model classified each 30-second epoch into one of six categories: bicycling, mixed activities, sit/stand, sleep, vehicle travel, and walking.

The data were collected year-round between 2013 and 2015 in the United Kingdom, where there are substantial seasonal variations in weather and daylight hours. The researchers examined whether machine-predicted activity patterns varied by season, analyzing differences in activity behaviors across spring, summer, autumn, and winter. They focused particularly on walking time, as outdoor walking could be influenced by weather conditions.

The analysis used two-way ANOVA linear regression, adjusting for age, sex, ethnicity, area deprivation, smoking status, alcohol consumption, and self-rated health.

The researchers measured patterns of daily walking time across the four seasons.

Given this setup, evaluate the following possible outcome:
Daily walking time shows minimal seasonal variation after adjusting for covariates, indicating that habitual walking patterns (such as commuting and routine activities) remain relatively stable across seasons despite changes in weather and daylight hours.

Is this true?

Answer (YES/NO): NO